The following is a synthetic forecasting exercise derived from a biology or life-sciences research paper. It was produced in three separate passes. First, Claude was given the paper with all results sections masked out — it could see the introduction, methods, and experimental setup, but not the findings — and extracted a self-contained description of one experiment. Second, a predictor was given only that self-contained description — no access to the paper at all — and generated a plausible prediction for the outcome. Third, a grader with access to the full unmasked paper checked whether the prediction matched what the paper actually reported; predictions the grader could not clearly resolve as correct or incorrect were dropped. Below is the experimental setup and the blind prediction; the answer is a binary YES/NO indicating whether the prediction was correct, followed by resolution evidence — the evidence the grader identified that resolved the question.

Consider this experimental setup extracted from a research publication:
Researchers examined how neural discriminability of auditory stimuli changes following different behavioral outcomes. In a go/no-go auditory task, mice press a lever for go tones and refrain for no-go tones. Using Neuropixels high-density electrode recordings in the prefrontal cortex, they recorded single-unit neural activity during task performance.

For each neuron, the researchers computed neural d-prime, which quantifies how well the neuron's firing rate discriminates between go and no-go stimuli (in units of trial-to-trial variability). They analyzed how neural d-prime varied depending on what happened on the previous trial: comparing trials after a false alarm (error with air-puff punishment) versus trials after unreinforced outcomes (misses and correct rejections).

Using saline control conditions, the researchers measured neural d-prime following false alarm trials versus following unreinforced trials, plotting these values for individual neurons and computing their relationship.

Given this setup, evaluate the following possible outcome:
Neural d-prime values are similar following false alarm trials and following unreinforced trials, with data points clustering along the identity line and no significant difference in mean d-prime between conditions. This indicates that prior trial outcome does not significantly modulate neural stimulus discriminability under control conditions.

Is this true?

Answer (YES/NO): NO